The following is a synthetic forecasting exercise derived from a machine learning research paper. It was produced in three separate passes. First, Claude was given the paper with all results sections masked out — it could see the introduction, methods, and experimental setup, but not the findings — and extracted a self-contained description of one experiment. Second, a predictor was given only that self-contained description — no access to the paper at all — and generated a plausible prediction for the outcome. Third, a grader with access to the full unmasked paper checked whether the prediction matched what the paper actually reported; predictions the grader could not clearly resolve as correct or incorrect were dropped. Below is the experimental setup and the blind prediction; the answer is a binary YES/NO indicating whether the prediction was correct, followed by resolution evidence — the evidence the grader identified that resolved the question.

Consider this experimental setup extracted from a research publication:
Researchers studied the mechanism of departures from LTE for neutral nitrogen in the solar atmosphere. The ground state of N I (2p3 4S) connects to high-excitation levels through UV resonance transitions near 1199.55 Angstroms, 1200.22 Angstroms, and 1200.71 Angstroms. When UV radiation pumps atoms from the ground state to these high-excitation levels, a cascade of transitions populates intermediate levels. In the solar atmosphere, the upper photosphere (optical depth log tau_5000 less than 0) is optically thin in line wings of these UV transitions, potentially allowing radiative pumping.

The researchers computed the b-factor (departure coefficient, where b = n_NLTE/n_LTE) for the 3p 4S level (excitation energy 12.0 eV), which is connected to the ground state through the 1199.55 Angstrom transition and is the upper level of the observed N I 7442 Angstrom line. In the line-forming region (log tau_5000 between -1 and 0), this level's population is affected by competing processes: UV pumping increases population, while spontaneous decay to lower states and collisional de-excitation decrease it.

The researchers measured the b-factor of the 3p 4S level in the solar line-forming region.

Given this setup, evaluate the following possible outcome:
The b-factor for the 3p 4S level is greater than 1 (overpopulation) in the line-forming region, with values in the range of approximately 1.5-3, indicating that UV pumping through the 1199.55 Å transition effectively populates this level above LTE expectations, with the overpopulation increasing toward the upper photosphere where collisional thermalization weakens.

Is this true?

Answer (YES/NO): NO